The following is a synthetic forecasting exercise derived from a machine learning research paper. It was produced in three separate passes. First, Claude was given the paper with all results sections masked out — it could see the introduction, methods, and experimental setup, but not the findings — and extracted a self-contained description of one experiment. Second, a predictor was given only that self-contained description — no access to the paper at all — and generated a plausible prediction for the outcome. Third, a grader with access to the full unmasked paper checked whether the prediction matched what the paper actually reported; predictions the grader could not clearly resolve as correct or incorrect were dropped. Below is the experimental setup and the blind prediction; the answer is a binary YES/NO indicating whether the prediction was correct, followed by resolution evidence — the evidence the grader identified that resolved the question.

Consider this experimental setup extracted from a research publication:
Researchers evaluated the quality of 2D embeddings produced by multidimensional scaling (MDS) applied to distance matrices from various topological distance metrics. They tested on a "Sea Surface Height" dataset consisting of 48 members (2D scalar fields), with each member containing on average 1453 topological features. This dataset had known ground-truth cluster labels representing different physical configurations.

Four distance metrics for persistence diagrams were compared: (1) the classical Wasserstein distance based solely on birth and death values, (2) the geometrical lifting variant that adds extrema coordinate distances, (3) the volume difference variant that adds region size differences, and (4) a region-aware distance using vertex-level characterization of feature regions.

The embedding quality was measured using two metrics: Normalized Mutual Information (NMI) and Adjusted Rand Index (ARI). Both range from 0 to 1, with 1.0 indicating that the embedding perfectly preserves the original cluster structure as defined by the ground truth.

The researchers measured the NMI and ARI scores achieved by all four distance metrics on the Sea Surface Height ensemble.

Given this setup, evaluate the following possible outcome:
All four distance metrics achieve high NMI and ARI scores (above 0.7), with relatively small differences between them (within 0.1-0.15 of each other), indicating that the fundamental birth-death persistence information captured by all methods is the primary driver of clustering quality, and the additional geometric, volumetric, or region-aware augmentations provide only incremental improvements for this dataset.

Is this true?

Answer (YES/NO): YES